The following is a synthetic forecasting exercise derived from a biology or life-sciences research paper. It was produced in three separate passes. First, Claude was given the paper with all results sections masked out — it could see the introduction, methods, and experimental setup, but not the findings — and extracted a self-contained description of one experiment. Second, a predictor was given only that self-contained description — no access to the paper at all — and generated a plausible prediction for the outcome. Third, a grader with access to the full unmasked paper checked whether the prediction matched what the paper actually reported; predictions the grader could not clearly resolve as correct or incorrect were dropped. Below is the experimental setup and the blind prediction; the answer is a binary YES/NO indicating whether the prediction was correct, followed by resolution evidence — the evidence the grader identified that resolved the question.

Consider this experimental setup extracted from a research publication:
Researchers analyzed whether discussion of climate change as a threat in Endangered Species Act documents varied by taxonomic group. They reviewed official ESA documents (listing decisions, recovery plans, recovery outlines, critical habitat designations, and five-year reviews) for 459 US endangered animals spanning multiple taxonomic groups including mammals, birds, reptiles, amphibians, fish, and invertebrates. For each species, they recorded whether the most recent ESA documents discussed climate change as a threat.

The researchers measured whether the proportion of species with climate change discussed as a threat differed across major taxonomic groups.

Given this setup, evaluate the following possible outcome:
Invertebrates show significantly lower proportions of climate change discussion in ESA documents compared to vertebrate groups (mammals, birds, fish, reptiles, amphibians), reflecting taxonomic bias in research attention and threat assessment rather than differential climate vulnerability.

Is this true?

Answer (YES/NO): NO